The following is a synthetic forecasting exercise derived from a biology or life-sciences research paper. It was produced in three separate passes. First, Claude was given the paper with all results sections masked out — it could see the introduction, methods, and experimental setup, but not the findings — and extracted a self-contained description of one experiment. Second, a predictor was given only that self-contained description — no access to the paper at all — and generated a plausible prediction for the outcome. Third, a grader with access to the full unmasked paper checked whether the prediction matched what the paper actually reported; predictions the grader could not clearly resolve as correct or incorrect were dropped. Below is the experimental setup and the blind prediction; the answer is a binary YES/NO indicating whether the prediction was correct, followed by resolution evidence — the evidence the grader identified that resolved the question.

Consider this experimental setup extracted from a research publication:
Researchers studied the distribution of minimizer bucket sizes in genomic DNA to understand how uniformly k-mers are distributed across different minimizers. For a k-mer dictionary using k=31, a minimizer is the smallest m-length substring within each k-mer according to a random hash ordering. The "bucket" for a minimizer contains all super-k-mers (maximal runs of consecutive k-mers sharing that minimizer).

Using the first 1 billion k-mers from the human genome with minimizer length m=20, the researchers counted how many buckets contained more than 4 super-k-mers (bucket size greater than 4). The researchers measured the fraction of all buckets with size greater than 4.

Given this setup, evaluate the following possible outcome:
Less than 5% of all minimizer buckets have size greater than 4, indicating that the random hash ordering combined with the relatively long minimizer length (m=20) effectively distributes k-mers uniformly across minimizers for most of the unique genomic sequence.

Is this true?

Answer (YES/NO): YES